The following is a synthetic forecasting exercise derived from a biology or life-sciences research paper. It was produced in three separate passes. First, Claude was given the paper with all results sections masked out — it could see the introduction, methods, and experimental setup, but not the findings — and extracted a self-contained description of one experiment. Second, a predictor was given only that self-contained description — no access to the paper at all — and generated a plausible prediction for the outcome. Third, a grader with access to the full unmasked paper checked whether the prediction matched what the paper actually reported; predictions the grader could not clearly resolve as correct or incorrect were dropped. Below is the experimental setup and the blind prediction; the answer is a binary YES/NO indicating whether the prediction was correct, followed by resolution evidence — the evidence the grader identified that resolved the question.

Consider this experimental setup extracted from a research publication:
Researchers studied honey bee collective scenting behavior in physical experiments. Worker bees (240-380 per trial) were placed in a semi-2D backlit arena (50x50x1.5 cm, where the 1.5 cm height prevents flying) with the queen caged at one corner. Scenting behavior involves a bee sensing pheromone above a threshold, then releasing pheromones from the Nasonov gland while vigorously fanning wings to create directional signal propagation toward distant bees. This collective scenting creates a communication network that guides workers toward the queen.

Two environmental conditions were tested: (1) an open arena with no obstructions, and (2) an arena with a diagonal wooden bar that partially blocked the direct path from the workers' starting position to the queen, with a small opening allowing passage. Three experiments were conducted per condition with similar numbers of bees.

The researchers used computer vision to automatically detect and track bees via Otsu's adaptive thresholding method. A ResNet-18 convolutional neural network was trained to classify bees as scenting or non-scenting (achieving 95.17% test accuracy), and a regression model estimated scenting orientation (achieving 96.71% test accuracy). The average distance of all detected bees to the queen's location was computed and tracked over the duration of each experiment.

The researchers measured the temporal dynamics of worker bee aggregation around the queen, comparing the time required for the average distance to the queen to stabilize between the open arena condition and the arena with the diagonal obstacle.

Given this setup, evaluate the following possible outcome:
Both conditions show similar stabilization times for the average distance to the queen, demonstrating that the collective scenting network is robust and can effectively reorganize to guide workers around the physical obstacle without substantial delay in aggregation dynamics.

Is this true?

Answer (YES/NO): NO